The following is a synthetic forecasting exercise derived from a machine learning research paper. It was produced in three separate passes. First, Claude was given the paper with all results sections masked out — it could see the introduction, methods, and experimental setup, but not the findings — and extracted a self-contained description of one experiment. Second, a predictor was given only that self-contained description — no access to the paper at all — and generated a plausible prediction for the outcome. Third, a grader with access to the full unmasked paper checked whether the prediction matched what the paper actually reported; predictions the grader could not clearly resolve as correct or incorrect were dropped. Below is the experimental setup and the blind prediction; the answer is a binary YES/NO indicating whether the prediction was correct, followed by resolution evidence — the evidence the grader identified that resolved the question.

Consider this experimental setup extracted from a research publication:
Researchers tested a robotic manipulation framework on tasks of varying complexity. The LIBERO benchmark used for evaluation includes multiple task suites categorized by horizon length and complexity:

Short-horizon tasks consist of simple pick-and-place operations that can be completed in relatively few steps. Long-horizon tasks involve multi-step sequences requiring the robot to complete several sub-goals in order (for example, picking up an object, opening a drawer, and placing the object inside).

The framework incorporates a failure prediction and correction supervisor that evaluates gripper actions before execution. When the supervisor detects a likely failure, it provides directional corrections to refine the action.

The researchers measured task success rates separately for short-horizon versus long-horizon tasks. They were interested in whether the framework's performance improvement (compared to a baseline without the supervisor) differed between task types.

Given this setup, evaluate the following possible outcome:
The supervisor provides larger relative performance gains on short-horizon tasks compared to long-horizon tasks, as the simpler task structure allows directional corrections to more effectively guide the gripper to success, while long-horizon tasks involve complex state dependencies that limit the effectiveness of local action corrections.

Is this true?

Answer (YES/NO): NO